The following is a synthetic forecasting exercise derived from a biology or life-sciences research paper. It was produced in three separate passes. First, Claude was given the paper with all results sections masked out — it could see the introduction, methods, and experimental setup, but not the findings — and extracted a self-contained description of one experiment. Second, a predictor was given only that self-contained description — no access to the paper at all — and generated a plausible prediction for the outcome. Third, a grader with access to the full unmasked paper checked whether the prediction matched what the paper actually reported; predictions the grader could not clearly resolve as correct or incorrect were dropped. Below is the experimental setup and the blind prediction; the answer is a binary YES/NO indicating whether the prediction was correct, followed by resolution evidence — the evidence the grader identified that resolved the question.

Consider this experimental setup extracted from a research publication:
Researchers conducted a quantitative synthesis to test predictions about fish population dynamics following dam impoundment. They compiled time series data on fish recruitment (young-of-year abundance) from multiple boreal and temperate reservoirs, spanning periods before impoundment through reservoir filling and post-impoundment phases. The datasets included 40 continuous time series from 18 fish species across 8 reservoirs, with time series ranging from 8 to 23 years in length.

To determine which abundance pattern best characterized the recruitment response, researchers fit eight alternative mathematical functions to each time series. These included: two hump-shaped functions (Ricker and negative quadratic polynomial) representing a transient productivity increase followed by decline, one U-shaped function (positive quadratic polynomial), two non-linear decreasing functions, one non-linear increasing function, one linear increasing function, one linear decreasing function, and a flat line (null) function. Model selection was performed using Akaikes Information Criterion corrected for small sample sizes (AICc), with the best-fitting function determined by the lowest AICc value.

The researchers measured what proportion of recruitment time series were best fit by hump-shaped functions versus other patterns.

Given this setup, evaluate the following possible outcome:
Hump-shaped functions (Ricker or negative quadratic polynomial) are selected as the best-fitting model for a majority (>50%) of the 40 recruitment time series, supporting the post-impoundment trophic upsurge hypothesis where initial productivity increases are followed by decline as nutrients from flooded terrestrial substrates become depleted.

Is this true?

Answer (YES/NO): NO